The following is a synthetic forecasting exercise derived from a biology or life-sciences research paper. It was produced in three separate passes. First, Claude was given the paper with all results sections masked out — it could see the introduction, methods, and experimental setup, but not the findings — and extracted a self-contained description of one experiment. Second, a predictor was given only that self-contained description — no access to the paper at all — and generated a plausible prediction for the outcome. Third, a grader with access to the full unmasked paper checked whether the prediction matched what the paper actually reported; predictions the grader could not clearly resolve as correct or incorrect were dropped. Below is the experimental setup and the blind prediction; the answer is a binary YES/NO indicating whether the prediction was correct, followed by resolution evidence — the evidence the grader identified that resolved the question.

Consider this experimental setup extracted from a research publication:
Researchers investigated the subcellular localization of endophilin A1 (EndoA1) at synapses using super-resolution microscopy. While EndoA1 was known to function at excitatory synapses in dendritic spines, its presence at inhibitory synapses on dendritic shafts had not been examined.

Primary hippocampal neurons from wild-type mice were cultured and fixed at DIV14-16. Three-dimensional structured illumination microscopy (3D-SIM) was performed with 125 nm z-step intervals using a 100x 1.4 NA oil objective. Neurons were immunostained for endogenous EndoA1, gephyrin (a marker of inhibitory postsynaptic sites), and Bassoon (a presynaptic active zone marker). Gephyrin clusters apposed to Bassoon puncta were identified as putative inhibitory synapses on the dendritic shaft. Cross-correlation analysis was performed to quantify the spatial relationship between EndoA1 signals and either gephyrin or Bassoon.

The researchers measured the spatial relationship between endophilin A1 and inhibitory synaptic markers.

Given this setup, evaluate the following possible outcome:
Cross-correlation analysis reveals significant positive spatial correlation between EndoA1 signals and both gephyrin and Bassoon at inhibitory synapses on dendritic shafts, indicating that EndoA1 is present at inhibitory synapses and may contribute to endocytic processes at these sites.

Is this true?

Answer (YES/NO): NO